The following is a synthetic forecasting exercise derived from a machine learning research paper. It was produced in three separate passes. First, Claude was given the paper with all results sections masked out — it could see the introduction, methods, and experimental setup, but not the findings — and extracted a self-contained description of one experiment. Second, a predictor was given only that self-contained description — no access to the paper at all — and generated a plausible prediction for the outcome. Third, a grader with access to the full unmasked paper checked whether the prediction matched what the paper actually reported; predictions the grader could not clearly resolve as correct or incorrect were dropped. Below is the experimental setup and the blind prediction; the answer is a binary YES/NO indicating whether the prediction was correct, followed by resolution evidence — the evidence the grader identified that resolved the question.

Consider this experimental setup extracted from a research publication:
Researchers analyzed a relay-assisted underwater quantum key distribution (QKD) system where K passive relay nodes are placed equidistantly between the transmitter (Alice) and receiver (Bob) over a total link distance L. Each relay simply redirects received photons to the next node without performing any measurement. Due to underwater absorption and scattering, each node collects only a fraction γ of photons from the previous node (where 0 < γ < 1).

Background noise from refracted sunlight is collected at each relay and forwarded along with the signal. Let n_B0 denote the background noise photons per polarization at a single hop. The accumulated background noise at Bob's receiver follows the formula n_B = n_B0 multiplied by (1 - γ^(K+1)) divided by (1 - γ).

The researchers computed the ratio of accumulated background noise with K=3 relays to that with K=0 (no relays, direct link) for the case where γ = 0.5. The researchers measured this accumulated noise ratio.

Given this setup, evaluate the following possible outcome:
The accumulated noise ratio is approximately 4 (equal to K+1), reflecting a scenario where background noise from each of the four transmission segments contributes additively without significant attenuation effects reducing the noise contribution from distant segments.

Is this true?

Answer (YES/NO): NO